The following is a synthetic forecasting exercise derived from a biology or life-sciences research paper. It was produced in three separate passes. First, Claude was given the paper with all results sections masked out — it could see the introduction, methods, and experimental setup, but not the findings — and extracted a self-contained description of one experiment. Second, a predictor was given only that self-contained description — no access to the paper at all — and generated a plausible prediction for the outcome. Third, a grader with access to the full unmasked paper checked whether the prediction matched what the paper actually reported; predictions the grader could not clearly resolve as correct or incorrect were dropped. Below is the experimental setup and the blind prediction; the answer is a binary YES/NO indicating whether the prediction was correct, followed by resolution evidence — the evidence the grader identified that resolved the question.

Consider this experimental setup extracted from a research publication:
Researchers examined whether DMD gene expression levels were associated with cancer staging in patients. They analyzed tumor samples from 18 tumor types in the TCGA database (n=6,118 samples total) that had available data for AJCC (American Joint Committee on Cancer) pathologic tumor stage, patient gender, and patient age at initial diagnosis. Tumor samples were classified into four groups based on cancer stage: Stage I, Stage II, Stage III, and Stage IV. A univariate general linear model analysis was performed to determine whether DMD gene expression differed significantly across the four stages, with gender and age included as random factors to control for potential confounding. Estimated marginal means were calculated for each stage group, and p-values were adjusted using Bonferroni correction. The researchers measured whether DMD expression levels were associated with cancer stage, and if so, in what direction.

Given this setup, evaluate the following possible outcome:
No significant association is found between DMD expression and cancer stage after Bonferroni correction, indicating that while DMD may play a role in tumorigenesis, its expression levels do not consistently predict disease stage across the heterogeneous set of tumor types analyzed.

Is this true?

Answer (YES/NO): NO